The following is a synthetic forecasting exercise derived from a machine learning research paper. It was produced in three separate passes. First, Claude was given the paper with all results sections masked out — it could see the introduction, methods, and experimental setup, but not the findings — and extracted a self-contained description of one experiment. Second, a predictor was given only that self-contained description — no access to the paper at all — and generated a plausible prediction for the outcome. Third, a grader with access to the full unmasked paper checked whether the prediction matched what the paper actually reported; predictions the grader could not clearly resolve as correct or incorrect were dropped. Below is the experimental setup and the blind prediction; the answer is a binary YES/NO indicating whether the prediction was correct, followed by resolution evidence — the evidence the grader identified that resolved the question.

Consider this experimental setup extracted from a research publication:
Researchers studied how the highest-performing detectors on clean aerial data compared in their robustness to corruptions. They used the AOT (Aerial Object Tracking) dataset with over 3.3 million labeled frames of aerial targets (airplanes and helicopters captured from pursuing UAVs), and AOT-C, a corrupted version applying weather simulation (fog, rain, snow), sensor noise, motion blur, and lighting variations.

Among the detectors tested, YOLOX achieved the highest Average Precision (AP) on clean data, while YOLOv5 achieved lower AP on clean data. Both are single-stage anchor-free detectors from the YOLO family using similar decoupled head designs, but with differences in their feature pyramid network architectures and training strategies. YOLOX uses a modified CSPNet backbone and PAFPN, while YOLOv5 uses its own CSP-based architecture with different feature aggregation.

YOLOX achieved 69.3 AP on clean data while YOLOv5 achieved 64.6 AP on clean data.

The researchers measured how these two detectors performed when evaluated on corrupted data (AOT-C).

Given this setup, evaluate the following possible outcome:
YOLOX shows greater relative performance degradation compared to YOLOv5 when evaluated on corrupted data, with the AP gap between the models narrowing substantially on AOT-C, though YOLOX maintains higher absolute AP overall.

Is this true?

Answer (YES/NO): NO